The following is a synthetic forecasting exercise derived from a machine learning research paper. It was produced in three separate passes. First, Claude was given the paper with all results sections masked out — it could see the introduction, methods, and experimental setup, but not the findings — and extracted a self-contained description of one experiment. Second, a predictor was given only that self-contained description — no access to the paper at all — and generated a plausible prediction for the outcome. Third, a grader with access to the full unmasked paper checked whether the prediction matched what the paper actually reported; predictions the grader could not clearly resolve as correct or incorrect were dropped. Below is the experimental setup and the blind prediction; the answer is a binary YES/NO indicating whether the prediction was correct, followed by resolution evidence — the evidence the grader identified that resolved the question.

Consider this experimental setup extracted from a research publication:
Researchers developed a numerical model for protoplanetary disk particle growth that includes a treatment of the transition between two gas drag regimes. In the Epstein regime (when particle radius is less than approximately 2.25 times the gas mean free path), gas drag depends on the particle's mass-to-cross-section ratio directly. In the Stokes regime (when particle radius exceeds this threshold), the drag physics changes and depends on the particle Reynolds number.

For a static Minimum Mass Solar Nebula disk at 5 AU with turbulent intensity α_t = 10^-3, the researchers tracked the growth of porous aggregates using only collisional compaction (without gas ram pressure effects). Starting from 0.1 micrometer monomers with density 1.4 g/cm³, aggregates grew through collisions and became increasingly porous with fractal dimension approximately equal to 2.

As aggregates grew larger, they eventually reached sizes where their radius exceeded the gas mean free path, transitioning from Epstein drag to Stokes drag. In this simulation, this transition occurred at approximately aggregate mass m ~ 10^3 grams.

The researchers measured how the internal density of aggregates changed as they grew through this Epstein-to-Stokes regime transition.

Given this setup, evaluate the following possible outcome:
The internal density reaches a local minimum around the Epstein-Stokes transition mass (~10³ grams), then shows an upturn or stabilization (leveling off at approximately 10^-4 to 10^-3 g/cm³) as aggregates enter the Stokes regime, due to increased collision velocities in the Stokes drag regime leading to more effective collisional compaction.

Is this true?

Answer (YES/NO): NO